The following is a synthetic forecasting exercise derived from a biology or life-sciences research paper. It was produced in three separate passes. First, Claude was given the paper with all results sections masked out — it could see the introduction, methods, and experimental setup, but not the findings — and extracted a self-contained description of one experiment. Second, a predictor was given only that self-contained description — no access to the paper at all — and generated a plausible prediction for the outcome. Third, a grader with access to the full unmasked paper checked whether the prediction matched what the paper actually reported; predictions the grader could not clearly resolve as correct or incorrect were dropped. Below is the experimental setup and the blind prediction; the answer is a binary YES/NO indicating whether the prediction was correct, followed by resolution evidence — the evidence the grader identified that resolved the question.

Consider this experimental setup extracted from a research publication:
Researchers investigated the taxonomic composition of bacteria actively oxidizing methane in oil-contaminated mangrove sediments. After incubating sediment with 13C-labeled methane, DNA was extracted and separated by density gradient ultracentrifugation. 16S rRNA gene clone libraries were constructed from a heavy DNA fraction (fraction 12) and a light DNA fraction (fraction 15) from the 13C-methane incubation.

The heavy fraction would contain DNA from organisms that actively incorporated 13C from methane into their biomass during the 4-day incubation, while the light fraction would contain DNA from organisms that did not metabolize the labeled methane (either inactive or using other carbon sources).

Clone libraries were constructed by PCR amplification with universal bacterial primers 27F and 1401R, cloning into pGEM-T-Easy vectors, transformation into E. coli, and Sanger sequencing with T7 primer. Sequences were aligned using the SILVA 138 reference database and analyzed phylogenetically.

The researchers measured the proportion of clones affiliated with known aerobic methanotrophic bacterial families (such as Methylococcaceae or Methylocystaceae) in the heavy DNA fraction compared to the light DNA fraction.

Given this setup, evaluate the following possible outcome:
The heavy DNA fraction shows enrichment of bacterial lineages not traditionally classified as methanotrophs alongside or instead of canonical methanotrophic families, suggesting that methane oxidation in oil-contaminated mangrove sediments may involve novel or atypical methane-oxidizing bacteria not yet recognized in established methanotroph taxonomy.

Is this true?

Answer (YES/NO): NO